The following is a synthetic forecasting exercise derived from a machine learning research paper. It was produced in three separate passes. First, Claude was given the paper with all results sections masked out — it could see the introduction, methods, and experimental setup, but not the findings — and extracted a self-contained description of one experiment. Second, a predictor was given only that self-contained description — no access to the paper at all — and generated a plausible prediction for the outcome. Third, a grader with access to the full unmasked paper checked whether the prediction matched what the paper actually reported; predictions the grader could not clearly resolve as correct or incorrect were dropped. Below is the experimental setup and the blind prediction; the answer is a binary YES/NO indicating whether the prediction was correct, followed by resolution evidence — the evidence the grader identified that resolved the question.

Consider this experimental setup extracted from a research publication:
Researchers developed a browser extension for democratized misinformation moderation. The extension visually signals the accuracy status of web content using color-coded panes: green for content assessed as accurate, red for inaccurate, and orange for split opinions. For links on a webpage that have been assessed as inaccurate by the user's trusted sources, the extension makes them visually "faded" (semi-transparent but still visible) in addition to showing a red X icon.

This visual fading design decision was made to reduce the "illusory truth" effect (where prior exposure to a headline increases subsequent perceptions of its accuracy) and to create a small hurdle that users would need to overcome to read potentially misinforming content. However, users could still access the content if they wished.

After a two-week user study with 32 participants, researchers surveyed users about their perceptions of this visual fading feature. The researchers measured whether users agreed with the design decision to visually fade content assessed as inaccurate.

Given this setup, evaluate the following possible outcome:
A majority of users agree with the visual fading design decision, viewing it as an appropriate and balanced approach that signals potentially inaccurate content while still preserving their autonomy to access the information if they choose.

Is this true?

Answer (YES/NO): NO